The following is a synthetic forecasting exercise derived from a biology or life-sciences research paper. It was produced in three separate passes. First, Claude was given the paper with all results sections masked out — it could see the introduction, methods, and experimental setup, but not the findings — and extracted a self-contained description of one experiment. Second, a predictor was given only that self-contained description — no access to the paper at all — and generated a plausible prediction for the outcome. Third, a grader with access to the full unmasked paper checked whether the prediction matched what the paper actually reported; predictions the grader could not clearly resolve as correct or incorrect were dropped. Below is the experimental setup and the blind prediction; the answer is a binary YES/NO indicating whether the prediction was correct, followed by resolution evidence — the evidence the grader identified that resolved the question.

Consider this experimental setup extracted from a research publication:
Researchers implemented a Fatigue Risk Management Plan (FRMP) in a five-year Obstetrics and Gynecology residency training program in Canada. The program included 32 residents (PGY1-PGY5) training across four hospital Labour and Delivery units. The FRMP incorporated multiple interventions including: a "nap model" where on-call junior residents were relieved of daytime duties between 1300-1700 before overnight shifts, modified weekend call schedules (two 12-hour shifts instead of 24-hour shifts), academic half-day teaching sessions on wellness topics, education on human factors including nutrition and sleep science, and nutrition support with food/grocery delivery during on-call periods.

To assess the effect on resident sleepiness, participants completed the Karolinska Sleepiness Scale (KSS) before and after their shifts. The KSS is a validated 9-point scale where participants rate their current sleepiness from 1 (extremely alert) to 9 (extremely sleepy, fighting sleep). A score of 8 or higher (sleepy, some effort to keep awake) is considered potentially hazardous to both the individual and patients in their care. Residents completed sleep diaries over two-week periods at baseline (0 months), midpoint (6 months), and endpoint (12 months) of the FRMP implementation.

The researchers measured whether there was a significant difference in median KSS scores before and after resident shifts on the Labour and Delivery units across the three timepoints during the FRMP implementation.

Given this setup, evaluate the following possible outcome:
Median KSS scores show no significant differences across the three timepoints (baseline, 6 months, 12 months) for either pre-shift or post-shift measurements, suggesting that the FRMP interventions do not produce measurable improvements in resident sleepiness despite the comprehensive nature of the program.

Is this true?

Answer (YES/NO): YES